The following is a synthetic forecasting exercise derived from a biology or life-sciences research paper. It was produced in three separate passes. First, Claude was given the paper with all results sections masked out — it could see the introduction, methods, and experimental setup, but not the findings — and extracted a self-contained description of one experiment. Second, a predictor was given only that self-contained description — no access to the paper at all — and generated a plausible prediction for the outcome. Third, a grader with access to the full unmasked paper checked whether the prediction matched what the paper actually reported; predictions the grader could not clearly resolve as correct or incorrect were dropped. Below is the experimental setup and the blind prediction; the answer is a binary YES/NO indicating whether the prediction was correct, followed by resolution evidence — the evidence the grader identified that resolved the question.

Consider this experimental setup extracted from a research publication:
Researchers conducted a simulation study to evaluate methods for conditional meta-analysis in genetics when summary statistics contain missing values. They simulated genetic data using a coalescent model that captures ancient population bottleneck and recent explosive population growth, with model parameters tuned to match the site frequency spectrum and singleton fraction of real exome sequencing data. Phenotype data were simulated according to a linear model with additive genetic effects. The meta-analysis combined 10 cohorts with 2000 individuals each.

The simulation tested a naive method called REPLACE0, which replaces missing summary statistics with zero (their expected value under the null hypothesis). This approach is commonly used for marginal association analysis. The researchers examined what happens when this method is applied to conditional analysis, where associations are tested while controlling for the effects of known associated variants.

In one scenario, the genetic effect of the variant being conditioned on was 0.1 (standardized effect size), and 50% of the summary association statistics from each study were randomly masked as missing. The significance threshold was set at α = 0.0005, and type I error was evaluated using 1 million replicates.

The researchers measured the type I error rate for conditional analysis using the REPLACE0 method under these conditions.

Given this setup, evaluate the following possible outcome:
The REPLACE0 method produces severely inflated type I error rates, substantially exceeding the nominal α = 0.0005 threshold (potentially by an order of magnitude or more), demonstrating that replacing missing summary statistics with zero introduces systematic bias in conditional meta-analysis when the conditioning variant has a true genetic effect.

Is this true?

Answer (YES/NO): YES